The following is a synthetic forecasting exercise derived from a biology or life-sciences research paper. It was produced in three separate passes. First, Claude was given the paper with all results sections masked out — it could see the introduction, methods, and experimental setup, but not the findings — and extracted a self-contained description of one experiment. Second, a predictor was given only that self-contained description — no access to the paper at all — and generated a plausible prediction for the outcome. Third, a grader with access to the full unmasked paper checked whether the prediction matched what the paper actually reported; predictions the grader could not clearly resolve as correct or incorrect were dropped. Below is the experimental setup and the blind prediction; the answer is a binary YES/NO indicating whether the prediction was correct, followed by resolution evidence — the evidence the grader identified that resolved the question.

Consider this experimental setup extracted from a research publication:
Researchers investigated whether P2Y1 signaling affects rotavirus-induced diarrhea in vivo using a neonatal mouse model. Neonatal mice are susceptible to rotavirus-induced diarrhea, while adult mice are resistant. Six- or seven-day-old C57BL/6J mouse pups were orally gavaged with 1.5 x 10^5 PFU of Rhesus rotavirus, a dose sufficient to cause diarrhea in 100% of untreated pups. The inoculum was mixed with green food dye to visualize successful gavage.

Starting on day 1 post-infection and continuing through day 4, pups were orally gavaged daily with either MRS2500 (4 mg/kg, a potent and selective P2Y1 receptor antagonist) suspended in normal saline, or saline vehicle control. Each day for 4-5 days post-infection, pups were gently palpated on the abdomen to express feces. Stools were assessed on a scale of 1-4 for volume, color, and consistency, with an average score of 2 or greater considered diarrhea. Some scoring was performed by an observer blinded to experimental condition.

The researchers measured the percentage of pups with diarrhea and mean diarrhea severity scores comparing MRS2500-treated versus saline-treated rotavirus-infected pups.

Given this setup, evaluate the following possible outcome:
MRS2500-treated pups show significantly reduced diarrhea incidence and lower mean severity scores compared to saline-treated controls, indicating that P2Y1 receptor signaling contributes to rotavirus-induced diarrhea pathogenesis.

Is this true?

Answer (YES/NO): NO